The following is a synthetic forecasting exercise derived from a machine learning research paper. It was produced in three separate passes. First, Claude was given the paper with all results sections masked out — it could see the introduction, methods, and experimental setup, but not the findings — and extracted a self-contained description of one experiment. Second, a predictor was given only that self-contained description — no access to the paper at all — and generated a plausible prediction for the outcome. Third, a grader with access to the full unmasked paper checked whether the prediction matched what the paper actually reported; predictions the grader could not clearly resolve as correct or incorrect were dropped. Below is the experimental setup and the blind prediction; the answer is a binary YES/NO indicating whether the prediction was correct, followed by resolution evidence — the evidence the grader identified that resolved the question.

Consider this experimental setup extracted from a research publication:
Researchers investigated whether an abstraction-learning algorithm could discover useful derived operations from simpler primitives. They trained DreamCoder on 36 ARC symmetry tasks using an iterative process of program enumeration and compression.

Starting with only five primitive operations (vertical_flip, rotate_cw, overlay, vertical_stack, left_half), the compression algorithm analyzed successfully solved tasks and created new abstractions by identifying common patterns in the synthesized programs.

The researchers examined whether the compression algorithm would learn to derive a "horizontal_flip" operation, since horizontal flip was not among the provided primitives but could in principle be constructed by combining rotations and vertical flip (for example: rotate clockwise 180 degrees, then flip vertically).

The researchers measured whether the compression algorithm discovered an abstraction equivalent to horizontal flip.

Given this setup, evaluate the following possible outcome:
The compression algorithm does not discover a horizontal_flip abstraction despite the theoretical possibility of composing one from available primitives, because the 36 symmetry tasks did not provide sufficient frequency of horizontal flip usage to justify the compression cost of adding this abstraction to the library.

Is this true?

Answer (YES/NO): NO